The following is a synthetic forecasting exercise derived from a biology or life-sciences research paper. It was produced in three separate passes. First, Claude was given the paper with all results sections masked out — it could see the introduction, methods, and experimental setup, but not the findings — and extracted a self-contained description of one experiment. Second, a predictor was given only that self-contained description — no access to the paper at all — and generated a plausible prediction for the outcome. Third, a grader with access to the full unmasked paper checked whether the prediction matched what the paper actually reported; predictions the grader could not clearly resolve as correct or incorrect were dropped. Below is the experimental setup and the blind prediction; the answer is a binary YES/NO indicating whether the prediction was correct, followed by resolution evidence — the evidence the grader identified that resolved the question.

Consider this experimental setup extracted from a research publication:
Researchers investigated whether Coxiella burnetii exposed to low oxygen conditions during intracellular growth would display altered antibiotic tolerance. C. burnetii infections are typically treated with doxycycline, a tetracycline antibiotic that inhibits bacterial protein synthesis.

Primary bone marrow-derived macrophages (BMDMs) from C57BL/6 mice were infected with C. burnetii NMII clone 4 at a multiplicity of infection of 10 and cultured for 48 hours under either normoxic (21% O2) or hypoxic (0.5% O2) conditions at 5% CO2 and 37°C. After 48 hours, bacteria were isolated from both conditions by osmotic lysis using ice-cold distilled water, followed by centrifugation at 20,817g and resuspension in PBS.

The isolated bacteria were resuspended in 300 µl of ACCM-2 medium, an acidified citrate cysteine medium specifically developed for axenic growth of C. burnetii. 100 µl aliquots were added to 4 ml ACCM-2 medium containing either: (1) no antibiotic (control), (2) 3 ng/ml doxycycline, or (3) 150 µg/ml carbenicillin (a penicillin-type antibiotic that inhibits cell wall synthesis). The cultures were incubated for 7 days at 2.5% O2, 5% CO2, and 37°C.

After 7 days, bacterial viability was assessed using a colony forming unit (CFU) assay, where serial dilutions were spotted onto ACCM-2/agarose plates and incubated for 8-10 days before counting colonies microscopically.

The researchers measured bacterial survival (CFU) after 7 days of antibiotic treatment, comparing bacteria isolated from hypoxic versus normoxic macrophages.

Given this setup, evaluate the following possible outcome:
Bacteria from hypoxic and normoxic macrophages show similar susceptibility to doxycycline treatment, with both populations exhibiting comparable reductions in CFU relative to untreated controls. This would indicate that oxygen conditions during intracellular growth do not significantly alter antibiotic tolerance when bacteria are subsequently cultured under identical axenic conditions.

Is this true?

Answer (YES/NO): NO